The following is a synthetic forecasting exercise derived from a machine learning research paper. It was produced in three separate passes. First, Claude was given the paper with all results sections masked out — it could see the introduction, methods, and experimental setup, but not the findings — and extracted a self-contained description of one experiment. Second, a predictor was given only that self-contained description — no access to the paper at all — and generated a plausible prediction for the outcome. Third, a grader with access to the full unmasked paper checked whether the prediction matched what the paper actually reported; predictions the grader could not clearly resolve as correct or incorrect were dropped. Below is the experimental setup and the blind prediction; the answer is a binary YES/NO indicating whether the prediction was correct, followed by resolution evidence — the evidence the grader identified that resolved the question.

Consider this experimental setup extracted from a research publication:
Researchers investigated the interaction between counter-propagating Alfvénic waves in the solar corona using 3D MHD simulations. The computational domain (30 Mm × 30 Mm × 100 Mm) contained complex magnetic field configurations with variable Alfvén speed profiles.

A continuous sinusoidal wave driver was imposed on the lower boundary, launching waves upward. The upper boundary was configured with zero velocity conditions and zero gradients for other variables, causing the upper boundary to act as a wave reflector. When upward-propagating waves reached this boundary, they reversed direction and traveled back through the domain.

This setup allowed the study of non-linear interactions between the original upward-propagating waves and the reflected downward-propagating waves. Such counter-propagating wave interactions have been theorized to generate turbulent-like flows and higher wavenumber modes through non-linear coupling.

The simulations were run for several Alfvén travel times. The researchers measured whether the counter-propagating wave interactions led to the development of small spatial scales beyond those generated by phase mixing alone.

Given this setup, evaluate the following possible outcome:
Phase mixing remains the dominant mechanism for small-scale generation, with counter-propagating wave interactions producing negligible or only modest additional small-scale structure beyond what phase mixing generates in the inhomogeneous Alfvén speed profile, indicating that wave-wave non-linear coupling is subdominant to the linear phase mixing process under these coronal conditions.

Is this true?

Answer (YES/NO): NO